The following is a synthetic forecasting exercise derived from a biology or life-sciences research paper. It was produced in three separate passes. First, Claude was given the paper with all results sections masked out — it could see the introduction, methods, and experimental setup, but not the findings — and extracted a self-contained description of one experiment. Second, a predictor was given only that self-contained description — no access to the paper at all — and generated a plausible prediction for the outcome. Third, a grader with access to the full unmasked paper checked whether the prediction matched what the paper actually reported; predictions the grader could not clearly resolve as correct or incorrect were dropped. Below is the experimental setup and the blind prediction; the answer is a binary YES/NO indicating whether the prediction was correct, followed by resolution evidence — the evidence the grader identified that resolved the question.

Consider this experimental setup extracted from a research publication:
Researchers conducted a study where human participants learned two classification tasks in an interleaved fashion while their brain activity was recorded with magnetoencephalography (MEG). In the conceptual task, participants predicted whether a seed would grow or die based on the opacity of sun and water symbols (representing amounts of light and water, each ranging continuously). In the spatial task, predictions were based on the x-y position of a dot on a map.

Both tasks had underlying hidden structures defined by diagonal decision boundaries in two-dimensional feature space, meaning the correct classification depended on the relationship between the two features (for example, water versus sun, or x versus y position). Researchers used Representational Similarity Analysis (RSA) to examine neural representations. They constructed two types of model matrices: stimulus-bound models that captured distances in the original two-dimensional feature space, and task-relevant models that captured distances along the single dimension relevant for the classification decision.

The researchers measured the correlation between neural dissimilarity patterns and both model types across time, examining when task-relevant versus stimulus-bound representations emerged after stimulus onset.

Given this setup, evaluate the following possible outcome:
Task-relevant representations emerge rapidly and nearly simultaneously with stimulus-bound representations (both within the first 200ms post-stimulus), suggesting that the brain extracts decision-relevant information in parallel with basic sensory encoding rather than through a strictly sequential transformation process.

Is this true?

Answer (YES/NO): NO